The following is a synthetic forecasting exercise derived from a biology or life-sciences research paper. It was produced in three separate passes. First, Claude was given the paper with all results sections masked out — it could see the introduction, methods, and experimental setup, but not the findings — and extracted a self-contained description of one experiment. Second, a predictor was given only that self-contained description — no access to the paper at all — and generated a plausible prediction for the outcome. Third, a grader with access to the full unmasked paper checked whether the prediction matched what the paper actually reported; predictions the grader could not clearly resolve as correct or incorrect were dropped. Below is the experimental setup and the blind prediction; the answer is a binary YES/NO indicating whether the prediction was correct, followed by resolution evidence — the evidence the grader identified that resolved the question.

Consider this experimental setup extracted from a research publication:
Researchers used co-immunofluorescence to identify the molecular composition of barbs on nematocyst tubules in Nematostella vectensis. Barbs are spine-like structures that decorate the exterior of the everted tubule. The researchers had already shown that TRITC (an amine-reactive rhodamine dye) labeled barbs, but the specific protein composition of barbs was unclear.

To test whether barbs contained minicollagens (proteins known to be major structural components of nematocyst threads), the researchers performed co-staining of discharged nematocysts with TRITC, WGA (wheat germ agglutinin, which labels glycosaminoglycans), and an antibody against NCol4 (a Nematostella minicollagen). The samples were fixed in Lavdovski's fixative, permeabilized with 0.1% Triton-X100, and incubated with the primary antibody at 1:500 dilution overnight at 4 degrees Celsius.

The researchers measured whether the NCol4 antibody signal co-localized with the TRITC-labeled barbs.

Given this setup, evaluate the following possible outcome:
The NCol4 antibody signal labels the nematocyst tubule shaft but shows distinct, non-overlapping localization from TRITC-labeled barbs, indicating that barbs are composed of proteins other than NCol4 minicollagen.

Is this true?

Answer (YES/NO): NO